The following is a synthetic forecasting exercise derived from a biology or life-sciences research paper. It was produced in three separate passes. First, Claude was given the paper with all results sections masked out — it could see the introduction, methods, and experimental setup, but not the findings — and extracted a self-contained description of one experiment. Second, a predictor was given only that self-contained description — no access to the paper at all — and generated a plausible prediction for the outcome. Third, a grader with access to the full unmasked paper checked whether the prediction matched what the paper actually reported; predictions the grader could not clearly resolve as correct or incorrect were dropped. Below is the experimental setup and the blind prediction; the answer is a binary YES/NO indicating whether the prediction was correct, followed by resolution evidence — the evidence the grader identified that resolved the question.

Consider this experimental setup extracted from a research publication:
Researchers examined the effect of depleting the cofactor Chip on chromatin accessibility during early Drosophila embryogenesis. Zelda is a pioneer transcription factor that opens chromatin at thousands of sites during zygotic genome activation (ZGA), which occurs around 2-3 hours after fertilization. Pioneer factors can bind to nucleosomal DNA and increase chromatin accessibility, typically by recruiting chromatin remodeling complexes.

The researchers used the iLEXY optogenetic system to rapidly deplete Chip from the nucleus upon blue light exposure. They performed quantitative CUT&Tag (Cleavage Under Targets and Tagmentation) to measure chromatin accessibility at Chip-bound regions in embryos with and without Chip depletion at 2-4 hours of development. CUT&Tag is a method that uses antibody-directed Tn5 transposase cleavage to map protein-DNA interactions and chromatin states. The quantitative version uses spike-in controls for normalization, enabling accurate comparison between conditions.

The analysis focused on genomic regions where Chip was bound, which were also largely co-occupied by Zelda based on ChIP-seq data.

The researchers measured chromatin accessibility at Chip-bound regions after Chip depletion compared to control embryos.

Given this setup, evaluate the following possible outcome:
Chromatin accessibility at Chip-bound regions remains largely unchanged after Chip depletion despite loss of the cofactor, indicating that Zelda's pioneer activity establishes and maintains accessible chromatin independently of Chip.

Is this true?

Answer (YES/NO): YES